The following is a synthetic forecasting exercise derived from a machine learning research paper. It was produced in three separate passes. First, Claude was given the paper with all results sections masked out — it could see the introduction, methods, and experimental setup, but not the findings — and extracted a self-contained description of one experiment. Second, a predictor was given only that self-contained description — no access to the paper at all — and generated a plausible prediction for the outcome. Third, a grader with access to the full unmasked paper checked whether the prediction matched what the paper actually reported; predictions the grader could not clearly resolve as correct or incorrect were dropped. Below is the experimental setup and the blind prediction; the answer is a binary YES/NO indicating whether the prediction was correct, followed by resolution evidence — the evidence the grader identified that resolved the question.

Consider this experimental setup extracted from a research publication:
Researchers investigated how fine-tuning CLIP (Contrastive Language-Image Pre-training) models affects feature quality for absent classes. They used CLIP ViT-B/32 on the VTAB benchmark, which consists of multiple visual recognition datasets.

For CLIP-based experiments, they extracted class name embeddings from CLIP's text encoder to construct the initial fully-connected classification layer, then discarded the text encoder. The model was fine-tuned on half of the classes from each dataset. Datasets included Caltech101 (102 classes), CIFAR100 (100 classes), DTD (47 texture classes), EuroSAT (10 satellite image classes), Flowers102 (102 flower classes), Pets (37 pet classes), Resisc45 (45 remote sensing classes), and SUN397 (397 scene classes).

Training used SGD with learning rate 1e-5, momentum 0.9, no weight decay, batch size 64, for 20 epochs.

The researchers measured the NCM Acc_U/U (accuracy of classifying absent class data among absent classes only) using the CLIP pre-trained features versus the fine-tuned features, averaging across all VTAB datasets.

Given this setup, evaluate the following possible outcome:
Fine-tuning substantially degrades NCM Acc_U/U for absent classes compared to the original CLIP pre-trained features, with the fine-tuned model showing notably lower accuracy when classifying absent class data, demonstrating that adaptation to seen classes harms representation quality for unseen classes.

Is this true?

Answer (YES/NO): NO